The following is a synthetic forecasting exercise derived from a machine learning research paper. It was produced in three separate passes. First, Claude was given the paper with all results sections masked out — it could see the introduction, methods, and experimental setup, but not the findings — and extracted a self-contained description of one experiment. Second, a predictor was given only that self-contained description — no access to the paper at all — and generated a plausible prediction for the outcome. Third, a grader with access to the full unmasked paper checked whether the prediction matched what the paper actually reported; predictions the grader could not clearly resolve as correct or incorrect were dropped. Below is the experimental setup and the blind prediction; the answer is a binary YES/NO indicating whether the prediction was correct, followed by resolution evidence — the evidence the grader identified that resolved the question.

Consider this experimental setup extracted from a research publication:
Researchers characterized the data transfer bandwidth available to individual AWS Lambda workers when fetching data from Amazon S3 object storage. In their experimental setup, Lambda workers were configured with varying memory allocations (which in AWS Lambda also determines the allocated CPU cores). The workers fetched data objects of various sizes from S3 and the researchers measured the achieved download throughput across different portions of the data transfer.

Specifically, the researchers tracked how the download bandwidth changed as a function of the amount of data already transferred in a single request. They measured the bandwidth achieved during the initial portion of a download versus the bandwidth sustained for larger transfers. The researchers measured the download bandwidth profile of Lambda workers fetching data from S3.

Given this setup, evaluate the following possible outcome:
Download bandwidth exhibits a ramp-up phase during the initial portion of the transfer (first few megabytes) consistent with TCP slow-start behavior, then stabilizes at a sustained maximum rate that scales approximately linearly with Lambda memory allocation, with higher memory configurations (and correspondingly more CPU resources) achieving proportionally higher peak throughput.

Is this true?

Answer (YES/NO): NO